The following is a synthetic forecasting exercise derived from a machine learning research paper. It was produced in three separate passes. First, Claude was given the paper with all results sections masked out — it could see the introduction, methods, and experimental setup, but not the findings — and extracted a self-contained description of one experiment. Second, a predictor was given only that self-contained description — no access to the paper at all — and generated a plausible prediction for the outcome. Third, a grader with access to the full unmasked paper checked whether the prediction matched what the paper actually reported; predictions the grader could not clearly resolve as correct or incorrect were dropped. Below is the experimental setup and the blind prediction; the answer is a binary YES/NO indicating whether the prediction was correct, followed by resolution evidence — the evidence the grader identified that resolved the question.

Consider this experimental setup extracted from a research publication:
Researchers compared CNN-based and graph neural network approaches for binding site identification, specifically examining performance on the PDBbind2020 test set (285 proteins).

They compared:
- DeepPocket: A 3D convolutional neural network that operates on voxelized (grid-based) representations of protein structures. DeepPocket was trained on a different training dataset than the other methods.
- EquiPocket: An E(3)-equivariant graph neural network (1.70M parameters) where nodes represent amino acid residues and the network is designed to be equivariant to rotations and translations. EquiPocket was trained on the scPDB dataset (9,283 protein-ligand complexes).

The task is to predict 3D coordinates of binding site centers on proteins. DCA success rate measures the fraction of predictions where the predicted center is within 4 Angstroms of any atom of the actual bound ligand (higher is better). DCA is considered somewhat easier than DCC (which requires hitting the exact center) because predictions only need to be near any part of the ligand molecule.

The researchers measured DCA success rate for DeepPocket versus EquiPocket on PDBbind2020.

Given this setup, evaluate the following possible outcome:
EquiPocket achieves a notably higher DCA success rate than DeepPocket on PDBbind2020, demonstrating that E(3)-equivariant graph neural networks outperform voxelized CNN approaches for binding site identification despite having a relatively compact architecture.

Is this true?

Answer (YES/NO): NO